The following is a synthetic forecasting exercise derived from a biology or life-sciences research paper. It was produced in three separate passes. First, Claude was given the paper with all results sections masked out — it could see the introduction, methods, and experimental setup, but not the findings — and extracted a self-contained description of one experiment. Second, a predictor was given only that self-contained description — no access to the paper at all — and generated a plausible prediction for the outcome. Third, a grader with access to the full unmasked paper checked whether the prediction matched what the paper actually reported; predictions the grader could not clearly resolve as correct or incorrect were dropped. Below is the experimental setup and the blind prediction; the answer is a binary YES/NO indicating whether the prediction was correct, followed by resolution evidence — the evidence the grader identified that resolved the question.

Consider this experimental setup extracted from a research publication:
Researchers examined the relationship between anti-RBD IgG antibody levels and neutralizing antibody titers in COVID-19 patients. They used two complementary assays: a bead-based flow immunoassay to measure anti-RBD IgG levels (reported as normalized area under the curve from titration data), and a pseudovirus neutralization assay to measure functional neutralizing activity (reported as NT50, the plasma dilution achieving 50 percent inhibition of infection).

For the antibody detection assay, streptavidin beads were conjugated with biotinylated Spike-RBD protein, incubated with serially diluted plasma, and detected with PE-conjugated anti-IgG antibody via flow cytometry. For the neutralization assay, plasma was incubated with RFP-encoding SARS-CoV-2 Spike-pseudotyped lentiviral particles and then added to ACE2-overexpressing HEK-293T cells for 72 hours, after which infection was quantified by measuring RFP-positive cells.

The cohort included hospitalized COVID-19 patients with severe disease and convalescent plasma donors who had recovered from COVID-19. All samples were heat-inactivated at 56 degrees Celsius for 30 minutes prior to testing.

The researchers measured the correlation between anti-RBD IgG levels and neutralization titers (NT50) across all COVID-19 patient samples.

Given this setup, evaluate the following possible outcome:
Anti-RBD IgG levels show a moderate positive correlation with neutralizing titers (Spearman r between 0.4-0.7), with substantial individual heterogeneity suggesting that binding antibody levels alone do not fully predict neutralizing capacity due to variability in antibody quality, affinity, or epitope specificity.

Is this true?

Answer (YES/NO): NO